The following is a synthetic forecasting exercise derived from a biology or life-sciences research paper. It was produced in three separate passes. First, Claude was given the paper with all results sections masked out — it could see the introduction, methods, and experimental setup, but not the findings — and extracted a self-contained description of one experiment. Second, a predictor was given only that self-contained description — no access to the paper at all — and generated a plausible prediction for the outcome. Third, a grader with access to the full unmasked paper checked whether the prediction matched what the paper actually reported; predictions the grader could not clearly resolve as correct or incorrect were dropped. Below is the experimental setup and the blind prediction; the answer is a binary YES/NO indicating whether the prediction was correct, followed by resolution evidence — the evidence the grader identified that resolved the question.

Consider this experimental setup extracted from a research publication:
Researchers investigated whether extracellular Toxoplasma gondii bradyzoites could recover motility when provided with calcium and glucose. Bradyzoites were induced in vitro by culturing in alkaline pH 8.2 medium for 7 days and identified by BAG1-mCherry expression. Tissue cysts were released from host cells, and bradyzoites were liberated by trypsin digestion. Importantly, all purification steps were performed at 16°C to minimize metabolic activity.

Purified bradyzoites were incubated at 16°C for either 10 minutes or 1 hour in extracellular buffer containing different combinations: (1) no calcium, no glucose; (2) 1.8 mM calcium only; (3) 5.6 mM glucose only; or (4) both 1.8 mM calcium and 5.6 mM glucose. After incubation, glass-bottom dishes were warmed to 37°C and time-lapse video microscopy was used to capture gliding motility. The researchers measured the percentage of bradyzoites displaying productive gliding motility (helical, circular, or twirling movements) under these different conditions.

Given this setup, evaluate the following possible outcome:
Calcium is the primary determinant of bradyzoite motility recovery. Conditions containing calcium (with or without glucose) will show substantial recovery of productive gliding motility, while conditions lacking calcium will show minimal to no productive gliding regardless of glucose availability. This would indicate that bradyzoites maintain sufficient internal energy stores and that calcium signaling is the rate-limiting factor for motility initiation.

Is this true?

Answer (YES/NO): NO